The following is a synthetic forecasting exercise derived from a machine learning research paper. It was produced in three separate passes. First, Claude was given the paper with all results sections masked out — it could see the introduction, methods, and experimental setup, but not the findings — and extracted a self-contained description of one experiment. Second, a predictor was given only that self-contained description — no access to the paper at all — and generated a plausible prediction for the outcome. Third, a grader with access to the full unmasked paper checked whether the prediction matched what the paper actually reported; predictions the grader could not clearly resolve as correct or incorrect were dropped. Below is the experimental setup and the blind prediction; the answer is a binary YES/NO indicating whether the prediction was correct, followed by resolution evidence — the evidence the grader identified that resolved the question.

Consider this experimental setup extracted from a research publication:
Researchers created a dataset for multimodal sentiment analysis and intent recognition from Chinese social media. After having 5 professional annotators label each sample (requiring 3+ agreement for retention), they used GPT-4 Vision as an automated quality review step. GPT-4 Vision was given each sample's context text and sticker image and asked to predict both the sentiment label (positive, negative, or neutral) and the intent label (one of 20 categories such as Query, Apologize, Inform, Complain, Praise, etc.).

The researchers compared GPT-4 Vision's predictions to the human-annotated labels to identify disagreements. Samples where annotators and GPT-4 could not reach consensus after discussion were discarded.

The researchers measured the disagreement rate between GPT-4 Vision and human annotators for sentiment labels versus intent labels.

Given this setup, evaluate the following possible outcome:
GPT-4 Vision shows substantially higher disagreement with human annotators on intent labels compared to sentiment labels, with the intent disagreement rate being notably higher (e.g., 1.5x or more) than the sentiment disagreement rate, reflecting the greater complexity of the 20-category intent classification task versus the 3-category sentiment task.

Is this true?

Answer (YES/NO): YES